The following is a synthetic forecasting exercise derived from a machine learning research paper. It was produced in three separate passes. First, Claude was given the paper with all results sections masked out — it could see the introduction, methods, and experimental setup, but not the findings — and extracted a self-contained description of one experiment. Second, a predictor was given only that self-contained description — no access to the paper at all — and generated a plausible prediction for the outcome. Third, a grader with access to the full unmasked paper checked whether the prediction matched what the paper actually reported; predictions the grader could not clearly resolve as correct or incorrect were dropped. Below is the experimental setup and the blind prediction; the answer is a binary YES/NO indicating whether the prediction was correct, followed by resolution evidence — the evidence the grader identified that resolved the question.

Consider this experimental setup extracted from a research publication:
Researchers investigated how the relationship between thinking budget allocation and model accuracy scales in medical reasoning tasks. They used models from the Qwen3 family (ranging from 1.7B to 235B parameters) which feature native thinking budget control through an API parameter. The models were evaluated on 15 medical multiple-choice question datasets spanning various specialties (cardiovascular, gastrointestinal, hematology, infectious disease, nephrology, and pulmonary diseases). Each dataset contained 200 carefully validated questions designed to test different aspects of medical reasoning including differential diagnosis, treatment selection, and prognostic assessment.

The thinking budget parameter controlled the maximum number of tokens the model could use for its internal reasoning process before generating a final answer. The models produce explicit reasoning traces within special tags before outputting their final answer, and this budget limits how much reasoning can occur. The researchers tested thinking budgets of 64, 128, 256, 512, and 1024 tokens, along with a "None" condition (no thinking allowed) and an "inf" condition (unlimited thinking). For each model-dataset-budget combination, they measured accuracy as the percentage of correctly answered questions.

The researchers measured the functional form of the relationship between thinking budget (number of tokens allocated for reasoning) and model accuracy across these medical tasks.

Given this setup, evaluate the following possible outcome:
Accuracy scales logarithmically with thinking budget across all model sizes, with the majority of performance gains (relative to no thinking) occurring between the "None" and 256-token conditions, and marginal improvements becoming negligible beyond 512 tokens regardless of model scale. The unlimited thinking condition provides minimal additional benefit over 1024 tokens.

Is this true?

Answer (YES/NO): YES